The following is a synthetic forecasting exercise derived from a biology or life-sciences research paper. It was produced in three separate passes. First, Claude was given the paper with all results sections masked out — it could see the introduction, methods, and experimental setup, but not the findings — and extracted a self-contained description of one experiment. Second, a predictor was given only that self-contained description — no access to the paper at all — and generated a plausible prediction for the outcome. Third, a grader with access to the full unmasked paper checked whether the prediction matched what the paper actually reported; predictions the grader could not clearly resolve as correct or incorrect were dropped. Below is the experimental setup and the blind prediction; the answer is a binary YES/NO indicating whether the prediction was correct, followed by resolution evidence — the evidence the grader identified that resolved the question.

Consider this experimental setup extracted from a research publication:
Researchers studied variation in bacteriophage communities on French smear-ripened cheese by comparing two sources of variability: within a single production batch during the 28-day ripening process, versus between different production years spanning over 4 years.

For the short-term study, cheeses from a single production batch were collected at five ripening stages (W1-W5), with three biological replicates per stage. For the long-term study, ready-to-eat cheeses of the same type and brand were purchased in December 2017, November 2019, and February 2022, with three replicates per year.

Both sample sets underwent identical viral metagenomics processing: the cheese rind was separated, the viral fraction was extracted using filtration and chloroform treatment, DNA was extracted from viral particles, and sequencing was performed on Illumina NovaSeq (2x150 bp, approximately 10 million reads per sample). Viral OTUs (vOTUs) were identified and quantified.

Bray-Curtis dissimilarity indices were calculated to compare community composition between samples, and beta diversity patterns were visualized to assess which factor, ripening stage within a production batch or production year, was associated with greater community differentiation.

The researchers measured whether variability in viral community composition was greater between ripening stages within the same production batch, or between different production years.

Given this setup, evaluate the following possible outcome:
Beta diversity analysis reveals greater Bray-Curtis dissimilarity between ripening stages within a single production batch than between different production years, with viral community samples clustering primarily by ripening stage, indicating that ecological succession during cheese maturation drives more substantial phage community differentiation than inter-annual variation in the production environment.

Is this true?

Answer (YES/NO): NO